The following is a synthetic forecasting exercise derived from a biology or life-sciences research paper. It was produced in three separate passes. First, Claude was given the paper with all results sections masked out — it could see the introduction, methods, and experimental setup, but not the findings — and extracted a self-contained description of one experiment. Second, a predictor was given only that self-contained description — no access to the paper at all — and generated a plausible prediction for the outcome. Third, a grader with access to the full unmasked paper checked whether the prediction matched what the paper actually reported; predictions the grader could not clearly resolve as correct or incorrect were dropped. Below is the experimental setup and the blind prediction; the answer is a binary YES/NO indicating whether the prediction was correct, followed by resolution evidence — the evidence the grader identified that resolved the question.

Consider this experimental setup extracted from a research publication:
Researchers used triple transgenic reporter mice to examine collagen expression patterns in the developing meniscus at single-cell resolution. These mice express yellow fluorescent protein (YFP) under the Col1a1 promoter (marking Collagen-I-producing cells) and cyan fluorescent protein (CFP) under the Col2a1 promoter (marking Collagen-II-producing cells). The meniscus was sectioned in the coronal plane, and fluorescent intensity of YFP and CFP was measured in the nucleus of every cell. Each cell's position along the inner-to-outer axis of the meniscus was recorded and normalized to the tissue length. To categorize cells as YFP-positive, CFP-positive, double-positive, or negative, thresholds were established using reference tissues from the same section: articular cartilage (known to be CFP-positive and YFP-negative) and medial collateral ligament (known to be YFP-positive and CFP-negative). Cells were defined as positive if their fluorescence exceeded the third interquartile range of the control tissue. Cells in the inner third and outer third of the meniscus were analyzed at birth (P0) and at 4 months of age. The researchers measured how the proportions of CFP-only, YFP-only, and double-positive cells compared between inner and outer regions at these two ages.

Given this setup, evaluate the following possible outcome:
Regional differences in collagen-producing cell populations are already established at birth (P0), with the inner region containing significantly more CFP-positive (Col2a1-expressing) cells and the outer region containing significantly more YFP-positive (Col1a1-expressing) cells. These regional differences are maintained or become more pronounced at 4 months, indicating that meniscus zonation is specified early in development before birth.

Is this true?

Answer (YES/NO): NO